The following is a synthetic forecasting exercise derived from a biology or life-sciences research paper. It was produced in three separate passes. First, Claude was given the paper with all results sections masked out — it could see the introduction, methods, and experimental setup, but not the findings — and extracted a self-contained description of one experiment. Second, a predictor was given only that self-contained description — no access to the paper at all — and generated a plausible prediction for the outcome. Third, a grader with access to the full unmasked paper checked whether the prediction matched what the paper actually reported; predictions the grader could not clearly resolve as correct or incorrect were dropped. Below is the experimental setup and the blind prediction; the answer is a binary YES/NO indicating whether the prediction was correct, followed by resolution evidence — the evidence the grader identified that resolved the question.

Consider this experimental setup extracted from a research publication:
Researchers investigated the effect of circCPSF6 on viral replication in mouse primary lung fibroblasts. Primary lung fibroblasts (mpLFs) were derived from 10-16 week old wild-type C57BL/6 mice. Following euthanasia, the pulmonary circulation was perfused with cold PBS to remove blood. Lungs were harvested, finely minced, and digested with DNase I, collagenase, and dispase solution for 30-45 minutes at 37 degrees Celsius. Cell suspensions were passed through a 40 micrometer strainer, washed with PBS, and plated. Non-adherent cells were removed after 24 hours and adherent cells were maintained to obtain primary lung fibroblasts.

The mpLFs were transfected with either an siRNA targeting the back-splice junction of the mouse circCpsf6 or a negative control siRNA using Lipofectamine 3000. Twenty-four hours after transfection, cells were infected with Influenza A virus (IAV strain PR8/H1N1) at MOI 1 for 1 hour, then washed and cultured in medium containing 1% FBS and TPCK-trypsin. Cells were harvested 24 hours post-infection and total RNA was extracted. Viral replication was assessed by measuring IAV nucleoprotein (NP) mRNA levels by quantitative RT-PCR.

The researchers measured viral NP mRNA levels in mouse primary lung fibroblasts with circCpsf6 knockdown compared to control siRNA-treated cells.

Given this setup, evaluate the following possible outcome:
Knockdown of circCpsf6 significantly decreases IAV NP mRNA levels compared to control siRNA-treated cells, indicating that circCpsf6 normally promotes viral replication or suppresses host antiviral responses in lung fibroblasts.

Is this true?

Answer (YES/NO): NO